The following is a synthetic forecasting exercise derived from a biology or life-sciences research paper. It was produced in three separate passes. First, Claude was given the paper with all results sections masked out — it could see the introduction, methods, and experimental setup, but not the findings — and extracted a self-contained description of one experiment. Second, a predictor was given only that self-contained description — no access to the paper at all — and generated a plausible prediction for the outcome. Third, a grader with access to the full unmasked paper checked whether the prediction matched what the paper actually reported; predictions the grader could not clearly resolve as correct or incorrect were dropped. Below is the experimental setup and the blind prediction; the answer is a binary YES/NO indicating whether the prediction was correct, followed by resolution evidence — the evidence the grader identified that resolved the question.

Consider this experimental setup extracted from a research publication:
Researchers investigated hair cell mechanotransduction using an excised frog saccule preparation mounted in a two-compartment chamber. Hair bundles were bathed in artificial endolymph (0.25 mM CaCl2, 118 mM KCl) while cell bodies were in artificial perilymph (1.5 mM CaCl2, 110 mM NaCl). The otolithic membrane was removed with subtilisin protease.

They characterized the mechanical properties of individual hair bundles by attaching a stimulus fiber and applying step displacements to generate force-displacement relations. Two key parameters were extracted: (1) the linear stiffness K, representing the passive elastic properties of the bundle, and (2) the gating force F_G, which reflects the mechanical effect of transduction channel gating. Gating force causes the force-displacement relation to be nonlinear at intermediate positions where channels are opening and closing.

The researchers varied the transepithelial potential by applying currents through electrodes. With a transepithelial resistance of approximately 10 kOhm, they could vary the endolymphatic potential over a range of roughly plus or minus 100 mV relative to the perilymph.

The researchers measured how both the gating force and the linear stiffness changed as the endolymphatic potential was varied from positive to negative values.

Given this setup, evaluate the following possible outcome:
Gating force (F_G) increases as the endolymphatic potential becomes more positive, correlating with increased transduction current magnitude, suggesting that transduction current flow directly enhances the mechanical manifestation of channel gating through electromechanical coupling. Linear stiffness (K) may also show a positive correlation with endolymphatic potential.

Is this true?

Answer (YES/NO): NO